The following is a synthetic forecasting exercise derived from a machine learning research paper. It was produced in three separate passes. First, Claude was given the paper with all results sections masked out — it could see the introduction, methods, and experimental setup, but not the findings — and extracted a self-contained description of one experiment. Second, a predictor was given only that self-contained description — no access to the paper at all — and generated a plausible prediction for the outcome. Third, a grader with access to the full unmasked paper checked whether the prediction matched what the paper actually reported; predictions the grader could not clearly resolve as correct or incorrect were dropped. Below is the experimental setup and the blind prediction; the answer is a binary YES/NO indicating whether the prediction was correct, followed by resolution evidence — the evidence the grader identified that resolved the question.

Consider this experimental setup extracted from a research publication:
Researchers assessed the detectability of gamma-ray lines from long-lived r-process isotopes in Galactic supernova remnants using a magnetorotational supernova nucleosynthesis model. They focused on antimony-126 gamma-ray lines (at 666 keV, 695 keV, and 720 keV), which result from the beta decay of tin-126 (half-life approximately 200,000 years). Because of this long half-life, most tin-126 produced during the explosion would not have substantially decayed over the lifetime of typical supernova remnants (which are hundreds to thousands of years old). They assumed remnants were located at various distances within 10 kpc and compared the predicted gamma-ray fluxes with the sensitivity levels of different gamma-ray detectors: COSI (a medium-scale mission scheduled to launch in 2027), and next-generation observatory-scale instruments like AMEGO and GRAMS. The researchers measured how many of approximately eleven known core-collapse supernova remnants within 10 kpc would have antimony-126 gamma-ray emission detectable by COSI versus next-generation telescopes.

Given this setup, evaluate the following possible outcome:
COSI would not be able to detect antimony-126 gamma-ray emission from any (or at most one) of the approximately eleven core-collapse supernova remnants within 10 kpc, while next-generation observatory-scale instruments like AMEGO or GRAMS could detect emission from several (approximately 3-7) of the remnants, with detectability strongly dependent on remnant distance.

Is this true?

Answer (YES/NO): NO